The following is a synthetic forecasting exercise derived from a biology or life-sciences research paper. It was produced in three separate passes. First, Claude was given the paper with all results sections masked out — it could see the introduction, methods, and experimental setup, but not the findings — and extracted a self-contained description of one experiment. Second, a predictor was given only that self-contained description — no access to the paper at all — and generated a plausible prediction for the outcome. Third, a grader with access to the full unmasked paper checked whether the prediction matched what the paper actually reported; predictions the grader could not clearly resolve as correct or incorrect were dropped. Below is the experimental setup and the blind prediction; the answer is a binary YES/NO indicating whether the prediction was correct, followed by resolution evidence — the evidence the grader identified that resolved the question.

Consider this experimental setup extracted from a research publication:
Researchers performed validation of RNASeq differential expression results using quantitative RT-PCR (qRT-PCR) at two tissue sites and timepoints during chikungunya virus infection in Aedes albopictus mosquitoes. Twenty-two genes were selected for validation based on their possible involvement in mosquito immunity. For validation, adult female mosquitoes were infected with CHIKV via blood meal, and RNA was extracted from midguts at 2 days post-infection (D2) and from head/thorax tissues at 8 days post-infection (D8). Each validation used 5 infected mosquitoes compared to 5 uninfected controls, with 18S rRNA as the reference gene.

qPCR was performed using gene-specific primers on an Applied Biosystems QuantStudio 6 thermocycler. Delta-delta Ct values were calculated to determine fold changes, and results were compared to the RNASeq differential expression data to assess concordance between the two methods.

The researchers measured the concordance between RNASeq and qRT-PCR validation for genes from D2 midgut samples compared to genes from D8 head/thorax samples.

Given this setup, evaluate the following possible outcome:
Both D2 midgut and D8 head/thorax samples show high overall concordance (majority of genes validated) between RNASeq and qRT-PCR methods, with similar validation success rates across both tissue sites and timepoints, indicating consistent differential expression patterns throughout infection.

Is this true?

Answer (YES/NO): NO